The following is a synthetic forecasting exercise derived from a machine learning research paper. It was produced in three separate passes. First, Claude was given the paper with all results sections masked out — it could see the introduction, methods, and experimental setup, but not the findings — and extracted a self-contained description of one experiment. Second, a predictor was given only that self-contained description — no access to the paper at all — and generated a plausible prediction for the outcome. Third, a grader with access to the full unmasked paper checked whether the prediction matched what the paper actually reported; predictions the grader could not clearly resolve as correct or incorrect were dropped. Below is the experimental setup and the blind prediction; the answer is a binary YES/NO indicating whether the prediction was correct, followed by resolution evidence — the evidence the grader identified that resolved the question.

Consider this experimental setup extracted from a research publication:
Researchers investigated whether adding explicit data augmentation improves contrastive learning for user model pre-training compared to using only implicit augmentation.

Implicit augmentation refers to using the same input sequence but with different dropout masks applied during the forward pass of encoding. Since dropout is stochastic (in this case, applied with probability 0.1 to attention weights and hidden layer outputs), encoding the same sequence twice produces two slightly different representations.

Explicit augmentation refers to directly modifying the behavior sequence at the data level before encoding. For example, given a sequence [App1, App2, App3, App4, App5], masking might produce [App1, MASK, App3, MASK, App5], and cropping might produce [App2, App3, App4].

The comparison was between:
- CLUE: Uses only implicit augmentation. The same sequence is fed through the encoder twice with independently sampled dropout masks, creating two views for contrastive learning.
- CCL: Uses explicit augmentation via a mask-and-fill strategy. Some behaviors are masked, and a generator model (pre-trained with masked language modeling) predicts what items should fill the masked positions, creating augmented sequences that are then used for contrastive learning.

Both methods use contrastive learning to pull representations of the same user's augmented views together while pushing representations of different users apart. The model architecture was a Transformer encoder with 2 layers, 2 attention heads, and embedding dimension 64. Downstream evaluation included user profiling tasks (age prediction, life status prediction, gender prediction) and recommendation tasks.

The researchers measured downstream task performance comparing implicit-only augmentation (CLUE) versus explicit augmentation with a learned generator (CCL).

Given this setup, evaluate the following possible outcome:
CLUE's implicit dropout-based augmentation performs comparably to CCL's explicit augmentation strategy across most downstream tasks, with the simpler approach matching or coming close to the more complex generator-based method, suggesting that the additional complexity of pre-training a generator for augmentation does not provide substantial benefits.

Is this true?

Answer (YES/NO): NO